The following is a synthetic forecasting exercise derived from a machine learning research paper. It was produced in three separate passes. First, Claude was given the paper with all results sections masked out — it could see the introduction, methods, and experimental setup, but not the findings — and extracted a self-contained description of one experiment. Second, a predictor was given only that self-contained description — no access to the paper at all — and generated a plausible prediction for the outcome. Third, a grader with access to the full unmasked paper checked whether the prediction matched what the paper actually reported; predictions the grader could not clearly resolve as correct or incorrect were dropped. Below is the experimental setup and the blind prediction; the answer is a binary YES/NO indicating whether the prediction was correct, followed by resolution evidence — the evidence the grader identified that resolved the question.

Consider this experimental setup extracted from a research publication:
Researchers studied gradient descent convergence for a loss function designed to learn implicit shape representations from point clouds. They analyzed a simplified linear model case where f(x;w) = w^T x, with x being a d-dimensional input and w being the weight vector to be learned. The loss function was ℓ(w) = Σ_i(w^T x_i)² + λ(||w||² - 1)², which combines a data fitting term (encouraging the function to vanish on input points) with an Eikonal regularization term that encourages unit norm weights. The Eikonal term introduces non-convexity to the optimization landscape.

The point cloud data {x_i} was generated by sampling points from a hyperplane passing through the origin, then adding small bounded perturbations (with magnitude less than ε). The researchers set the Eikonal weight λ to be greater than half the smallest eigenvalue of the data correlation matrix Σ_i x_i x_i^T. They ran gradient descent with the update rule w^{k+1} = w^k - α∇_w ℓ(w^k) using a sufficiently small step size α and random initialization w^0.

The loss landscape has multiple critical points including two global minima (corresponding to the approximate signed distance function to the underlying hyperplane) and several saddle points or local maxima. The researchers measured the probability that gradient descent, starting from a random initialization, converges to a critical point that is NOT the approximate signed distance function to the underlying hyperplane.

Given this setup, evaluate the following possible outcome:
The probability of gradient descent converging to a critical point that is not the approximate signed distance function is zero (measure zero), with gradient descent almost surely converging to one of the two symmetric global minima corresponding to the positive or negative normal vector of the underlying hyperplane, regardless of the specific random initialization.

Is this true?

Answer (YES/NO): YES